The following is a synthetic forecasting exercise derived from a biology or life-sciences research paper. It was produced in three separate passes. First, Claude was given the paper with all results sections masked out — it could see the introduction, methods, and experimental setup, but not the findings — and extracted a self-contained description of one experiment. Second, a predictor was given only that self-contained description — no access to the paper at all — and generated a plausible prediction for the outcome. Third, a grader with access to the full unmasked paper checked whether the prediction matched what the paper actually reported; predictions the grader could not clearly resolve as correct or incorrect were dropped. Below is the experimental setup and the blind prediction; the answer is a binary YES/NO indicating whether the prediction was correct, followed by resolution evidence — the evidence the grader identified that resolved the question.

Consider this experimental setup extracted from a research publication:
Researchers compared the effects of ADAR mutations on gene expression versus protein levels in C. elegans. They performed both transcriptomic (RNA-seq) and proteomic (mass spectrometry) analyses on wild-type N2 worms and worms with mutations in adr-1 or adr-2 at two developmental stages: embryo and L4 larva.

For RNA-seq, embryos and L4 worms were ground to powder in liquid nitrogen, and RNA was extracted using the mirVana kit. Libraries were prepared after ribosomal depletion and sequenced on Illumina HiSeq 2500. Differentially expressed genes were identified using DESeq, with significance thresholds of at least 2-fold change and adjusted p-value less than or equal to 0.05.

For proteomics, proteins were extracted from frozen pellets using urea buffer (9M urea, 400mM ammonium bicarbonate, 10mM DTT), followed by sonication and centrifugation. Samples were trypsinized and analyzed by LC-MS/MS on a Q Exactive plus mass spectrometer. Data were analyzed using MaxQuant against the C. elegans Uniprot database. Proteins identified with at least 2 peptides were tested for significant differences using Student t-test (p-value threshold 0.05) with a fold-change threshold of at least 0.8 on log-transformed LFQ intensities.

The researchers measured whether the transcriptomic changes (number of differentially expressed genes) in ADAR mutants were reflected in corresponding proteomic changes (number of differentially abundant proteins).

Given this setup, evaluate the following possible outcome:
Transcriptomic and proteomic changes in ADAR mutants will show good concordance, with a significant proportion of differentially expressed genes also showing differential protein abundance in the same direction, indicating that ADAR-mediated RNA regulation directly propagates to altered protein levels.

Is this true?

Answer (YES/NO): NO